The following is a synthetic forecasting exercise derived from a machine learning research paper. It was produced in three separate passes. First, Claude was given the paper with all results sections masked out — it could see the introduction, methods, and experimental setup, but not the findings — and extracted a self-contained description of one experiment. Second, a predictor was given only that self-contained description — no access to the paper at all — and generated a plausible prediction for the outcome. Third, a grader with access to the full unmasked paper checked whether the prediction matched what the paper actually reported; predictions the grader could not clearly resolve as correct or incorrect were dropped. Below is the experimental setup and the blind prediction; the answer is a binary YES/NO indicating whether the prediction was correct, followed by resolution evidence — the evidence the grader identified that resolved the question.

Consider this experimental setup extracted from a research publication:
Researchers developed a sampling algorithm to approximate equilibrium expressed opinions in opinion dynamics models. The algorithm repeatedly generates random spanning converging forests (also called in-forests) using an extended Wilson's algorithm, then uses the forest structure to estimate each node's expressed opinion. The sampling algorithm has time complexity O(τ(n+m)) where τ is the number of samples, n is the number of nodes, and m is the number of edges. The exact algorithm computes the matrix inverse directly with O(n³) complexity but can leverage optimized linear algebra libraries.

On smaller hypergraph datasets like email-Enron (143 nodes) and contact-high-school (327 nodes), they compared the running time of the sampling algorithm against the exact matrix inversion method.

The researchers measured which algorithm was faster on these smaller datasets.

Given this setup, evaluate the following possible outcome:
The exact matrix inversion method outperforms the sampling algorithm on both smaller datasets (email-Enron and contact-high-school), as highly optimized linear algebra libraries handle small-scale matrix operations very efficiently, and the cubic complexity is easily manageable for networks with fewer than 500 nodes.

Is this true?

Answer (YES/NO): YES